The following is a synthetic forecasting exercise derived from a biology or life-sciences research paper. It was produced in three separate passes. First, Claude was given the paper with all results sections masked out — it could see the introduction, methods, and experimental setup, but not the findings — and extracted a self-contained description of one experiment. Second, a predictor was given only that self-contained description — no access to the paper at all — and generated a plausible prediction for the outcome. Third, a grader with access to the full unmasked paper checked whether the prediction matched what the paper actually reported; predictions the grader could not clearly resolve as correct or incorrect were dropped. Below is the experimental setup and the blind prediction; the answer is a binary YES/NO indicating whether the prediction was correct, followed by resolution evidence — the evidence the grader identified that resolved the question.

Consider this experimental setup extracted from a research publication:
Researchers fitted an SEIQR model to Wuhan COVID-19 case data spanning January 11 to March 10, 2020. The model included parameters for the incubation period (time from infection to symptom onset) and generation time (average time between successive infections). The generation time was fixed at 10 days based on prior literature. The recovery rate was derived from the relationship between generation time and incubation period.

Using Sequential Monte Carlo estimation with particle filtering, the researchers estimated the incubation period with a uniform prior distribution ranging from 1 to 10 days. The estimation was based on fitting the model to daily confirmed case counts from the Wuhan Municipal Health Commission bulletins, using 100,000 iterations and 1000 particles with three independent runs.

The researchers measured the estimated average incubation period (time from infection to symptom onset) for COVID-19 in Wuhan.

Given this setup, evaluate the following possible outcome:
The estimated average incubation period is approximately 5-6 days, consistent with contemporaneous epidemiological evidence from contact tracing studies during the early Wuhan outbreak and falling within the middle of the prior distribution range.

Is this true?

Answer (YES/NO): YES